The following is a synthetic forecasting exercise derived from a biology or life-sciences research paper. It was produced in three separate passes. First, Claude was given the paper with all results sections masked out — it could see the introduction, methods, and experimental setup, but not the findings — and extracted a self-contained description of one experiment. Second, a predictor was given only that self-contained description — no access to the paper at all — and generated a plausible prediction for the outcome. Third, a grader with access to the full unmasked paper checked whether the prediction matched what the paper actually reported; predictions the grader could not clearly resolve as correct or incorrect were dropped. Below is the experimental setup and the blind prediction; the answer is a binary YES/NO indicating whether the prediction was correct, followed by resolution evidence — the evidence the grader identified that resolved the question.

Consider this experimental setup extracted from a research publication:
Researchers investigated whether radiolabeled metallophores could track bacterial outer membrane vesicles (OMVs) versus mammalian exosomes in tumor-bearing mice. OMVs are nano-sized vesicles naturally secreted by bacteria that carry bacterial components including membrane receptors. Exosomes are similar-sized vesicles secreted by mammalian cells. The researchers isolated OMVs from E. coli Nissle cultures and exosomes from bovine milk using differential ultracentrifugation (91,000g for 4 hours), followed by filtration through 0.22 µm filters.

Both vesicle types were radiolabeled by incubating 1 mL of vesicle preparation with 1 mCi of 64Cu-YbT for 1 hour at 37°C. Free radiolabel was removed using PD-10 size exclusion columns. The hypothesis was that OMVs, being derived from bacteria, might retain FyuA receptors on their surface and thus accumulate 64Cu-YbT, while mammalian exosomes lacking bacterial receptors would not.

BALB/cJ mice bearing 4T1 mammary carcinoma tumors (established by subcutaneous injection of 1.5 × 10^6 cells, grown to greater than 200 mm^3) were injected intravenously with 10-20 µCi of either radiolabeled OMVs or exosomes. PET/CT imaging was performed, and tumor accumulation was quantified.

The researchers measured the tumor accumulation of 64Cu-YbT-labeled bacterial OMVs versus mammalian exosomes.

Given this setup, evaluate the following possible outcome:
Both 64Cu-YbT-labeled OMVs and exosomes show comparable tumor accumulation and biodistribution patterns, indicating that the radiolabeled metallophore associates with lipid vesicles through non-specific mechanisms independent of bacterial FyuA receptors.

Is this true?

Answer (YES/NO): NO